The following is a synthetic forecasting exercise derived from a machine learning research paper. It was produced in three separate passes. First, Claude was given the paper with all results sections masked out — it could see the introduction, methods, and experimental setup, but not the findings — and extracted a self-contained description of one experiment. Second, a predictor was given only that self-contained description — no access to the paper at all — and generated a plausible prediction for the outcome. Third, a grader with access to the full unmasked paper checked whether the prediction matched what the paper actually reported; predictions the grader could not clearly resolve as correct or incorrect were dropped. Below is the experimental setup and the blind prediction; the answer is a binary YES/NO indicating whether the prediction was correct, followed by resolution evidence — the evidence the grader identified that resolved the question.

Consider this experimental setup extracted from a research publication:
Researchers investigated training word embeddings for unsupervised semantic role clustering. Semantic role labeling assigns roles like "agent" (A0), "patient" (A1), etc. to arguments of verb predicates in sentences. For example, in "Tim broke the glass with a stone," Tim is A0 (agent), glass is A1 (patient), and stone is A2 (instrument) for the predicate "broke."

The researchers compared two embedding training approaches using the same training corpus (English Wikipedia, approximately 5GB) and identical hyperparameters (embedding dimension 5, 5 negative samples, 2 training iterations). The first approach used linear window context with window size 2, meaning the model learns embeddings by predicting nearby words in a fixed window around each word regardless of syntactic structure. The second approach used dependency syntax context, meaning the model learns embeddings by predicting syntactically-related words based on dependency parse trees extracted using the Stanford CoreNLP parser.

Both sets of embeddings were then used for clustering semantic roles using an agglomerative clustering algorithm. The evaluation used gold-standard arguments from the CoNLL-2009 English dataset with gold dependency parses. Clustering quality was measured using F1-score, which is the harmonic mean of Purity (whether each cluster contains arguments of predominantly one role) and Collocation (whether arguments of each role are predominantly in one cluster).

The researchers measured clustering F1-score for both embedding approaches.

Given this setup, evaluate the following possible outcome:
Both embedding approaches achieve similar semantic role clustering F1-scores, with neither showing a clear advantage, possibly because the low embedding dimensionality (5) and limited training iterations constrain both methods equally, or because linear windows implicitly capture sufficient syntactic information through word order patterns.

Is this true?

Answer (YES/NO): NO